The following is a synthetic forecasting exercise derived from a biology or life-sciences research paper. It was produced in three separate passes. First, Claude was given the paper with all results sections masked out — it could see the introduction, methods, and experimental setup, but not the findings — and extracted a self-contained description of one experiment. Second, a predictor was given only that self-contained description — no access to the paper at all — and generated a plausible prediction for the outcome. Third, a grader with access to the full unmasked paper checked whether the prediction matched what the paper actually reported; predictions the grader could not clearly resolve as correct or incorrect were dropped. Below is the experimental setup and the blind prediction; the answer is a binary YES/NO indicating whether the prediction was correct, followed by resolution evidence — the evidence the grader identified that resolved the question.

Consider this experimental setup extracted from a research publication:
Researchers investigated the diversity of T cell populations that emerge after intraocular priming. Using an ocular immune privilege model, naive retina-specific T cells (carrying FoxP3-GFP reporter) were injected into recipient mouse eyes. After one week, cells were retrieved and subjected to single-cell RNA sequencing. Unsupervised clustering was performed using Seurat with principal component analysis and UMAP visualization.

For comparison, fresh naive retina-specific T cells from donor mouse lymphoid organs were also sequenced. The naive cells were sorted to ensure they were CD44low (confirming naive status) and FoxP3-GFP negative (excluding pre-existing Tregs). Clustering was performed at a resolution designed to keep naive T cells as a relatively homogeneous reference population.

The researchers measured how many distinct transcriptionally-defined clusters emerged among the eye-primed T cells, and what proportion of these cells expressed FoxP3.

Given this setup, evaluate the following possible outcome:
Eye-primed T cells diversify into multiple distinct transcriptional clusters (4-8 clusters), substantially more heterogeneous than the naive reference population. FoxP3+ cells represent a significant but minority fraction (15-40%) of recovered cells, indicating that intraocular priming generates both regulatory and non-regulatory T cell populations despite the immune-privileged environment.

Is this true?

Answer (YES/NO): YES